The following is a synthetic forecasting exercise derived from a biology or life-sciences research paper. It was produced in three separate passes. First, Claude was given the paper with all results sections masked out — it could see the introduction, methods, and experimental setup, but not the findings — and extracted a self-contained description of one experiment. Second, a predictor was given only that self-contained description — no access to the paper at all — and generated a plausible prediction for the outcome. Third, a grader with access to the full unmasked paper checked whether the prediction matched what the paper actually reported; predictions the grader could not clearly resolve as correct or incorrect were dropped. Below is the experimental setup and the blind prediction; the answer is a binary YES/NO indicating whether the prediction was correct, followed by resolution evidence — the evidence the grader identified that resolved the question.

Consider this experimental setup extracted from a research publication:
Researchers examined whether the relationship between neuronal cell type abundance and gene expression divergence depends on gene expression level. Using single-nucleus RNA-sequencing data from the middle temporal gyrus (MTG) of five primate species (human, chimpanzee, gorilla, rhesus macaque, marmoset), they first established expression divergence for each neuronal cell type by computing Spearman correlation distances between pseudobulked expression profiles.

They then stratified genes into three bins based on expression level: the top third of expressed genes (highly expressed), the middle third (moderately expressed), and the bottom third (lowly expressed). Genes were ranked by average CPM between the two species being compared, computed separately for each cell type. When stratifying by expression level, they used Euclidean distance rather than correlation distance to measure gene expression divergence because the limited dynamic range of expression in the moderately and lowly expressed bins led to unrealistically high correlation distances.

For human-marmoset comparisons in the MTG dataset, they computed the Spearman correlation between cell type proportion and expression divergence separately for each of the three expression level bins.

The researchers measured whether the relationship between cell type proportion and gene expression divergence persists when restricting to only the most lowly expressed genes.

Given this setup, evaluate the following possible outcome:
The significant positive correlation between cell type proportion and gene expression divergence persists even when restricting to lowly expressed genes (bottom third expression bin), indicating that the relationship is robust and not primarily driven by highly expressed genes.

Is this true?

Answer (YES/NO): NO